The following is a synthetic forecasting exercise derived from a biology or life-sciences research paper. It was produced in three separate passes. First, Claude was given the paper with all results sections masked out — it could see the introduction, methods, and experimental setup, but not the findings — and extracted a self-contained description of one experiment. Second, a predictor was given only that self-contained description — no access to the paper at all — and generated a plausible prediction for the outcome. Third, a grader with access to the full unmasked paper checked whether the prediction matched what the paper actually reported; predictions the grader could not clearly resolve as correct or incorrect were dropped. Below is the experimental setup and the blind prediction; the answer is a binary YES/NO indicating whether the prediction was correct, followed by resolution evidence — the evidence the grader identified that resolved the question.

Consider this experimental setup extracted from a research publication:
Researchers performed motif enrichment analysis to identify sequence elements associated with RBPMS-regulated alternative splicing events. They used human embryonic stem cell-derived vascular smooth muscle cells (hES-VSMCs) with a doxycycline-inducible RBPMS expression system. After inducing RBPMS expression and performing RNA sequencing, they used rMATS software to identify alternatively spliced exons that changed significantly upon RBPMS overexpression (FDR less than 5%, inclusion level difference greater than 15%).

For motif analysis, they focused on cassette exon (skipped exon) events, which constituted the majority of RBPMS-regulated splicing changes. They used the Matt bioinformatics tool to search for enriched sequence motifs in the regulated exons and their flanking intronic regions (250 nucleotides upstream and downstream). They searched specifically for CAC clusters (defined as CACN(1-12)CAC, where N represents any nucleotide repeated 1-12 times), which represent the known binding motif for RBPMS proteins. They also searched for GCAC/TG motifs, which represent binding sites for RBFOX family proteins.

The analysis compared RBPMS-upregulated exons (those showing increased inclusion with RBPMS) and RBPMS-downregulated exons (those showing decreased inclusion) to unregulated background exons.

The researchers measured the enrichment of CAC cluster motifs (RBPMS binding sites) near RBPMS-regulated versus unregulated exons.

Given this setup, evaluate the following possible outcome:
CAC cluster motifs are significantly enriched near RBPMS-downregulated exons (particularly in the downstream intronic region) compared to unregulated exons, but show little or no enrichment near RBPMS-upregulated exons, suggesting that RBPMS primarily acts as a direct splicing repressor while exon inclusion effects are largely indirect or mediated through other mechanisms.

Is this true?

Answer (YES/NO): NO